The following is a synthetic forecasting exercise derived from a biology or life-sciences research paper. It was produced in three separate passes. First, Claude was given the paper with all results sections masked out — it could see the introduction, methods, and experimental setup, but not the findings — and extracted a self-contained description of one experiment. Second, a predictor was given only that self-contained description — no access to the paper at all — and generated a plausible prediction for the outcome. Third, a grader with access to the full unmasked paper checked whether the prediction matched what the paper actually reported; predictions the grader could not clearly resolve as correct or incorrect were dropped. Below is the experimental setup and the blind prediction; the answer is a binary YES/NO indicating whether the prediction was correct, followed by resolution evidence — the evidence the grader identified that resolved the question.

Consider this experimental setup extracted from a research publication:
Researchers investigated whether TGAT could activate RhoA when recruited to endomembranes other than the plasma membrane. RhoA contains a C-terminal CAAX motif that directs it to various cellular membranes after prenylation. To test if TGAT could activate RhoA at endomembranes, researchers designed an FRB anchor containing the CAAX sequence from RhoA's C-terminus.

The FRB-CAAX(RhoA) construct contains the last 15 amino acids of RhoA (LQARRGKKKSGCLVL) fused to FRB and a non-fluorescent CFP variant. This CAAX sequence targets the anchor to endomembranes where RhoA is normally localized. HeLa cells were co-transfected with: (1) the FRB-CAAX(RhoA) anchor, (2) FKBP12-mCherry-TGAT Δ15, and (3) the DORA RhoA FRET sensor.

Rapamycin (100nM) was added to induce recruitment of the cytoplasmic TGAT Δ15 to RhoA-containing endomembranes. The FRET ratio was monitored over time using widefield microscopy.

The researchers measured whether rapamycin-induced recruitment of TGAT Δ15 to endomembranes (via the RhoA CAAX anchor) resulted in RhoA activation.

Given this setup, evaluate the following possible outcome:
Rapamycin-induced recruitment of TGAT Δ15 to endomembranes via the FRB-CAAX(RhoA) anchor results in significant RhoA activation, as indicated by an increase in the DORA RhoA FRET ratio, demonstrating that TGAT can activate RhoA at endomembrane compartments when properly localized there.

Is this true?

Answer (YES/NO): YES